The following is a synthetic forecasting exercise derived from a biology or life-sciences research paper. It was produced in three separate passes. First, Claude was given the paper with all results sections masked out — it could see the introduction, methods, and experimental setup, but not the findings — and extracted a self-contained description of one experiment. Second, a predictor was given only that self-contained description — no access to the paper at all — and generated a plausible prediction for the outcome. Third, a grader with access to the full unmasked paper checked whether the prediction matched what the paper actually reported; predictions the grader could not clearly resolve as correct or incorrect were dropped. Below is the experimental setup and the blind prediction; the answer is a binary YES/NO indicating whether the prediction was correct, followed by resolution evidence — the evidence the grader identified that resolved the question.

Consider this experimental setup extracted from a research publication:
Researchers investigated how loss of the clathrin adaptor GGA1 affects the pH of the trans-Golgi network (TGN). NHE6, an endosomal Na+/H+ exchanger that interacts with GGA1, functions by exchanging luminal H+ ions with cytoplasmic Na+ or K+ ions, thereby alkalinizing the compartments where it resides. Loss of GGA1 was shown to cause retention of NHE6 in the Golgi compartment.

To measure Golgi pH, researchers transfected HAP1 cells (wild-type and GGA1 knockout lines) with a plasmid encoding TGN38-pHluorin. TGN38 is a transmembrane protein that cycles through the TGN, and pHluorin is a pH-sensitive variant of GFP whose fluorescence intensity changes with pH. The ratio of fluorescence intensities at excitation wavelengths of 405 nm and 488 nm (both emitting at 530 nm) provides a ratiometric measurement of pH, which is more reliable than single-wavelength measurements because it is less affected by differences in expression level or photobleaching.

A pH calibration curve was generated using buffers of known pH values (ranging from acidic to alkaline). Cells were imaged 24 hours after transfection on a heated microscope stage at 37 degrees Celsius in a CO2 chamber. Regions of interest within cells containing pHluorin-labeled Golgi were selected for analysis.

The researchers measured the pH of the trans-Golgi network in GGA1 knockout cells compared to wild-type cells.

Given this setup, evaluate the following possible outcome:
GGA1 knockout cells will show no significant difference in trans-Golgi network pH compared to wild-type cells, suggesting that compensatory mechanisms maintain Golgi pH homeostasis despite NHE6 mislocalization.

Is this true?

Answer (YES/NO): NO